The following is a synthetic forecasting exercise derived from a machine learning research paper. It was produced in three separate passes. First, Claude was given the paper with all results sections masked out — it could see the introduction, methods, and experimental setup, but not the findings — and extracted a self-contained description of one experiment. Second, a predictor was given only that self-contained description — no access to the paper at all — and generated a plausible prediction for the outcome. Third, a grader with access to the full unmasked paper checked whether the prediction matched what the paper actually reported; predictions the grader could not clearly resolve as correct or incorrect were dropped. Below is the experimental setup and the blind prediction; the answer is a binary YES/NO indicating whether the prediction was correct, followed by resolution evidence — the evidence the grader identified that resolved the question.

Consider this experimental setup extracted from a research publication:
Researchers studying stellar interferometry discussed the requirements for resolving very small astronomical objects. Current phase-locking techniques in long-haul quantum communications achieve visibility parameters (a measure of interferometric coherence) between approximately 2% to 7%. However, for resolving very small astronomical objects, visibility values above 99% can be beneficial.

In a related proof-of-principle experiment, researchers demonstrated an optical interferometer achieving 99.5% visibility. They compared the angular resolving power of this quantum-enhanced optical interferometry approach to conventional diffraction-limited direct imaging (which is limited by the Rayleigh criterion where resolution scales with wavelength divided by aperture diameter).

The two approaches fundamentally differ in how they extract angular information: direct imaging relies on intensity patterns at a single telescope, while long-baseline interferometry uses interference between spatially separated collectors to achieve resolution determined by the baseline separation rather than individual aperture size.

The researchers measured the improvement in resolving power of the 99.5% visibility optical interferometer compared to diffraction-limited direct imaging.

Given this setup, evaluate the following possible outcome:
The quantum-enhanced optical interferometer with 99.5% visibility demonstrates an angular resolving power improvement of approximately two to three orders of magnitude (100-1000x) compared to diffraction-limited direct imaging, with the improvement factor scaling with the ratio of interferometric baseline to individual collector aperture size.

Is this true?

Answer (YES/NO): NO